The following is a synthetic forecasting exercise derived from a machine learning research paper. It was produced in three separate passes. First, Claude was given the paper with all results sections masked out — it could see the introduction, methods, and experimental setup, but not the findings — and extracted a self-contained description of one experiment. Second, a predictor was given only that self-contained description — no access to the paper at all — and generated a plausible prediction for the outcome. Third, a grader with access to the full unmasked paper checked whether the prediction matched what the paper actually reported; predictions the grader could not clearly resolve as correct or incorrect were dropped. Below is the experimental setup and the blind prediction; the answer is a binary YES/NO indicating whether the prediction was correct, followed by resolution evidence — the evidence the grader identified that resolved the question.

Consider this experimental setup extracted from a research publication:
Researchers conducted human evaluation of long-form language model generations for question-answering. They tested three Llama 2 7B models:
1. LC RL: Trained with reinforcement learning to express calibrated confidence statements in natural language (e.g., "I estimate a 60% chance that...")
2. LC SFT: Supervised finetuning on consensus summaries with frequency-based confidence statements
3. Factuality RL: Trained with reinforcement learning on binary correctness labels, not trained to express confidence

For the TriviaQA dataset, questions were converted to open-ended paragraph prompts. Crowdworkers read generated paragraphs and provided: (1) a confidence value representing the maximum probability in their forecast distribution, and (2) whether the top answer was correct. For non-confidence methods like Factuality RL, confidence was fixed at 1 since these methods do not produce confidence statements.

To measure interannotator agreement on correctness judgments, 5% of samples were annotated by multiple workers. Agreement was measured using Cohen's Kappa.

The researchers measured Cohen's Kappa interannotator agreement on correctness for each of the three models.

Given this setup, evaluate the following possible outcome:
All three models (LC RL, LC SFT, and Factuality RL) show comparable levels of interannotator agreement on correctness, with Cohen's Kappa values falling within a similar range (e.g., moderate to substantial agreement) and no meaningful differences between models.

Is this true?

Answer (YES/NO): NO